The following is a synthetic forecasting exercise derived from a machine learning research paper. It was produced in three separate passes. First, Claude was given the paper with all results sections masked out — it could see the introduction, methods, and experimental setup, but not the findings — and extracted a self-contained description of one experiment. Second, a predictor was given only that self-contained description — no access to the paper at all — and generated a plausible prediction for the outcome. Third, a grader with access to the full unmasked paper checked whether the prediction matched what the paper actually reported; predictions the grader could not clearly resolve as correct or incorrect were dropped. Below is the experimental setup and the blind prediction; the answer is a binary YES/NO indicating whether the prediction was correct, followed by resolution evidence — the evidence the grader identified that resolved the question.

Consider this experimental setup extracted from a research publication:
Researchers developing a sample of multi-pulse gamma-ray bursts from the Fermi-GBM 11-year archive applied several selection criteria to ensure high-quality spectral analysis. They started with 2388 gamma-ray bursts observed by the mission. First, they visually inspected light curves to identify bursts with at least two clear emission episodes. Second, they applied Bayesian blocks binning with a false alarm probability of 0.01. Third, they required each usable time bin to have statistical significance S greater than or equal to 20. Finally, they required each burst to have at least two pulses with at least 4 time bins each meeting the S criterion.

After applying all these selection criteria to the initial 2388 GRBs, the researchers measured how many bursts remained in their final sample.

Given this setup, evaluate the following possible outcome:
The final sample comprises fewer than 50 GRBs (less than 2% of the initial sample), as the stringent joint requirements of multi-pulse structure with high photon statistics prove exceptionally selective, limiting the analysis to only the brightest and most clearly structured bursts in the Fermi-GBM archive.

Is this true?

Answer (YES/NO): YES